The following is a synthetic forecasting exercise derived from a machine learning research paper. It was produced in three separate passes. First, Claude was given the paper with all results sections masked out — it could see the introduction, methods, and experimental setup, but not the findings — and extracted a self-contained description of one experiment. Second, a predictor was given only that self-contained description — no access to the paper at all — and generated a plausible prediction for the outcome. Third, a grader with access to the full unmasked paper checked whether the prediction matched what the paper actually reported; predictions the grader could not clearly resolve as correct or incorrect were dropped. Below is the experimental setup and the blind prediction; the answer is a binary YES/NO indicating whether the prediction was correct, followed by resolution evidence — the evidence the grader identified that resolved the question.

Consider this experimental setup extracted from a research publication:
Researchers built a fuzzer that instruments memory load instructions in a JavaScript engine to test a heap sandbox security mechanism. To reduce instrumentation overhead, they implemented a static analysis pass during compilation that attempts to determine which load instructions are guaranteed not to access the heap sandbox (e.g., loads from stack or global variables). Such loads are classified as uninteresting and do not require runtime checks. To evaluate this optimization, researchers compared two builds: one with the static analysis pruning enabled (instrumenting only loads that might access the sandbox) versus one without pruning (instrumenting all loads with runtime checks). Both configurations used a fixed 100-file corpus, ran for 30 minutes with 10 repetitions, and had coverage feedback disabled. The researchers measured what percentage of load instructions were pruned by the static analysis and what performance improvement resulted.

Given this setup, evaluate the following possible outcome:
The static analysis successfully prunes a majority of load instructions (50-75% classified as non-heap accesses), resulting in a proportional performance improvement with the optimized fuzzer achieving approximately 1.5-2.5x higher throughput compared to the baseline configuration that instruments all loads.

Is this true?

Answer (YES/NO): NO